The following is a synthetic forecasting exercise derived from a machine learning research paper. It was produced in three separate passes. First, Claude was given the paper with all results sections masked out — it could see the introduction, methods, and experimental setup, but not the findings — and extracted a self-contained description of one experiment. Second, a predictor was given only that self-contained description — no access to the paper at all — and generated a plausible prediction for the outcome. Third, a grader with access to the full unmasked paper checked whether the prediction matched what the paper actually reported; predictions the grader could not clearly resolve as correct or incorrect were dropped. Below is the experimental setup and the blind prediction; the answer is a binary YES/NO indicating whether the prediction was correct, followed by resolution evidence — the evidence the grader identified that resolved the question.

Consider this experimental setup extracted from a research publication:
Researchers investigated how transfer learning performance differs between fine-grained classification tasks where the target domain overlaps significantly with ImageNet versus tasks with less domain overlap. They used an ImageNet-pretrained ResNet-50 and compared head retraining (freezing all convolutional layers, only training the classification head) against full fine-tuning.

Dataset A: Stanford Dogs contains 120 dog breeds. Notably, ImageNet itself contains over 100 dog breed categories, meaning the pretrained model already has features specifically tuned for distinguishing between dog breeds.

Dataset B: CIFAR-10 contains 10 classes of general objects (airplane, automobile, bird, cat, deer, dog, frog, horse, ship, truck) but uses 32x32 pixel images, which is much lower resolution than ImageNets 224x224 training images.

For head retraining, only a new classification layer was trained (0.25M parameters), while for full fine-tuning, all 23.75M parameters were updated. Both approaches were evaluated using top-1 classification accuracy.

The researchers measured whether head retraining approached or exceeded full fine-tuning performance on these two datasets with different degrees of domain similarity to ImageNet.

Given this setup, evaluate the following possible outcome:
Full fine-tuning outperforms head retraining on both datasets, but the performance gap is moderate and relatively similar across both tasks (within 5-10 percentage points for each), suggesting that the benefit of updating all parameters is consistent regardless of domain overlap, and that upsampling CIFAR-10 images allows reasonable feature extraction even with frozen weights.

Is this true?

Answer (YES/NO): NO